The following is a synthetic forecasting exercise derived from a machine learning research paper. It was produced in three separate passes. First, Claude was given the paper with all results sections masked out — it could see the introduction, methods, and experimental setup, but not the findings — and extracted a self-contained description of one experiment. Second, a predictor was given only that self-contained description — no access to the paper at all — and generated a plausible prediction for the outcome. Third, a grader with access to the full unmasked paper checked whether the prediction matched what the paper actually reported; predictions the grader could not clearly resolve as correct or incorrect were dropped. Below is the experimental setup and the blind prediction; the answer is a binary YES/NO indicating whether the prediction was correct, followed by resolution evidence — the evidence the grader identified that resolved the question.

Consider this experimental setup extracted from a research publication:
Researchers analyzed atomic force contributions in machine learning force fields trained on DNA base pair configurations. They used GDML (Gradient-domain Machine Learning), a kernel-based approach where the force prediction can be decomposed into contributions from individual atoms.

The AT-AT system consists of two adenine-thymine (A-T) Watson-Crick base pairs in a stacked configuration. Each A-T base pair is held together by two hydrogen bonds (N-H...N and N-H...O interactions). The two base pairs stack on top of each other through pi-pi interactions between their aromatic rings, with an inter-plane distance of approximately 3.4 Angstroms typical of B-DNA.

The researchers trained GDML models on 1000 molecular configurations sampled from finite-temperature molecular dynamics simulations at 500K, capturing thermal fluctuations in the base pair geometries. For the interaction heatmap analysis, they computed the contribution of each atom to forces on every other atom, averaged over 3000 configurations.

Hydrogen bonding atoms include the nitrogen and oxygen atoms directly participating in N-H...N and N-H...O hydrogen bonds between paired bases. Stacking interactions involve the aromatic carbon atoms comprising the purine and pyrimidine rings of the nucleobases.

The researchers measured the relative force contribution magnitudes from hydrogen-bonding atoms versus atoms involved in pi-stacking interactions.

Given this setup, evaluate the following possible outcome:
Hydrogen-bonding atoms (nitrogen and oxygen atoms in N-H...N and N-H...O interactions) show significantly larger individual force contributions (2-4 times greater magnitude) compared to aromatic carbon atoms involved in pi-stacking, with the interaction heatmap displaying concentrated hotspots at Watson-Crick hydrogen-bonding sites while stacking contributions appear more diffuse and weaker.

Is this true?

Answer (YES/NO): NO